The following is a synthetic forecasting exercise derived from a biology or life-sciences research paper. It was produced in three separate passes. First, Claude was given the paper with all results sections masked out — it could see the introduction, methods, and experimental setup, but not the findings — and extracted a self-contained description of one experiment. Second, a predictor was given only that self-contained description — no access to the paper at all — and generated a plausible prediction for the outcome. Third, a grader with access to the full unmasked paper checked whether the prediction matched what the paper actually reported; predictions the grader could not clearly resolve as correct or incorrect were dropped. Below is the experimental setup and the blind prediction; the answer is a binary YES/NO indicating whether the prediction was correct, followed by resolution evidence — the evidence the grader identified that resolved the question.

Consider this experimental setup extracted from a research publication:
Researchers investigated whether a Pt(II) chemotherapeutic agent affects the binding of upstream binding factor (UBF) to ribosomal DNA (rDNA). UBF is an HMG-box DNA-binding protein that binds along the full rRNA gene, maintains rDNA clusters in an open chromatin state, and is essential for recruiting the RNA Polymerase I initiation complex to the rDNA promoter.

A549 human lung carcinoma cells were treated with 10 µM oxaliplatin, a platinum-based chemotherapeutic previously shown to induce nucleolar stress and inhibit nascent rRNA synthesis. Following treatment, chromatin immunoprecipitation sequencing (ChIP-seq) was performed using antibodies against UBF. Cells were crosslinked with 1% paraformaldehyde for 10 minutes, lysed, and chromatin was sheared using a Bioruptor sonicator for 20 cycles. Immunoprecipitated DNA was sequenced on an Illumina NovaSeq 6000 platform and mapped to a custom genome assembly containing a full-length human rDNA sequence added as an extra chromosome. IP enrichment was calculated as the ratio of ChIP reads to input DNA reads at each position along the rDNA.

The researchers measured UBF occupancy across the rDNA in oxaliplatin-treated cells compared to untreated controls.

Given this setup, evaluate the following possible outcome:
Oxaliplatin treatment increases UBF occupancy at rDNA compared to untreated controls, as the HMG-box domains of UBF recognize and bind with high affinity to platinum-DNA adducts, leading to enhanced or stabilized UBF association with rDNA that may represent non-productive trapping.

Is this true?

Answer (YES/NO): YES